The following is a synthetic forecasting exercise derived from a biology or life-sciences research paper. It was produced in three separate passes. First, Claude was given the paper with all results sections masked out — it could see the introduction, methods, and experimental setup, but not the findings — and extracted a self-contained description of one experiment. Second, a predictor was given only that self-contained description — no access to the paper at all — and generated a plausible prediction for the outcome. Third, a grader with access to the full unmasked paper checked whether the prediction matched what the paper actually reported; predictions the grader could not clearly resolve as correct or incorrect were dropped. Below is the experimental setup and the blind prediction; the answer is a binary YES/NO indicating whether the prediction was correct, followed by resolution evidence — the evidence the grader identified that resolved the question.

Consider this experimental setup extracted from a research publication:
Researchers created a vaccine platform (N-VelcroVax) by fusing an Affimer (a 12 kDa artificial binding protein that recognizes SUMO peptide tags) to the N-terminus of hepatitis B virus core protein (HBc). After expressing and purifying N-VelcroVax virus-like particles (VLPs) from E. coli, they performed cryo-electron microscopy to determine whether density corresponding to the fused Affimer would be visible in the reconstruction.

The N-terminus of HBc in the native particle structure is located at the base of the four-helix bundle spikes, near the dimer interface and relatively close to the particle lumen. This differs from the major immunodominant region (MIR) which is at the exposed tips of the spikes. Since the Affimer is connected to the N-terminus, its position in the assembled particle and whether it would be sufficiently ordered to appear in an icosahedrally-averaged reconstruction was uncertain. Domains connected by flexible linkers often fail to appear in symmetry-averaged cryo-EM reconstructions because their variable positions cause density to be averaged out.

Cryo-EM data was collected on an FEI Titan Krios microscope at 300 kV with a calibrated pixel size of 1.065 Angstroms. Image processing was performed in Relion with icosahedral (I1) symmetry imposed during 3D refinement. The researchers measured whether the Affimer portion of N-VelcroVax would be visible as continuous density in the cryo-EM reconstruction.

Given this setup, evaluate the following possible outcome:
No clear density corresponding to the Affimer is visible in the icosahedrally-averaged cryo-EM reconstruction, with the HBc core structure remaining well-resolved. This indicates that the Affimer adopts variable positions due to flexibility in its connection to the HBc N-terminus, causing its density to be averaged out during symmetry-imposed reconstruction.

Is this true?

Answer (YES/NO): NO